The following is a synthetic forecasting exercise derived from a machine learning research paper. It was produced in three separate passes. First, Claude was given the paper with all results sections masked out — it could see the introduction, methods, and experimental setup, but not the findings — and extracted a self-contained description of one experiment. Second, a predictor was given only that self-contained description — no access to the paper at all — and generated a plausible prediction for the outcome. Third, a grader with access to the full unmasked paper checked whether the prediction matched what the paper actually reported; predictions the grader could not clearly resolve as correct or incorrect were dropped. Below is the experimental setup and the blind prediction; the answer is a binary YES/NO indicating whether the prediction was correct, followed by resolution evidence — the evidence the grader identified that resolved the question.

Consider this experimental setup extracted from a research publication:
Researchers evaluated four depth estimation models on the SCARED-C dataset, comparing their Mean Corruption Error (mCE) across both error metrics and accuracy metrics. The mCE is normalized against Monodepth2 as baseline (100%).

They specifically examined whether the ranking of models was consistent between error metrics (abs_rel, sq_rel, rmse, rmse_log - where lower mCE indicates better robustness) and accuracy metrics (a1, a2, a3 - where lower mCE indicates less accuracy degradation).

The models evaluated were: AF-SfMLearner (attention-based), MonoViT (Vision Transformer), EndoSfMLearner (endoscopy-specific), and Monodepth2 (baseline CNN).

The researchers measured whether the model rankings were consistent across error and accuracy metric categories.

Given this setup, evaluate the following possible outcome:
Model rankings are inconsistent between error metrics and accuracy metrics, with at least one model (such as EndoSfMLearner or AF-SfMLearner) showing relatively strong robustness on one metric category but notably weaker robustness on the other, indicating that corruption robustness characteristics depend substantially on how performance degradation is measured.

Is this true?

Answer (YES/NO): YES